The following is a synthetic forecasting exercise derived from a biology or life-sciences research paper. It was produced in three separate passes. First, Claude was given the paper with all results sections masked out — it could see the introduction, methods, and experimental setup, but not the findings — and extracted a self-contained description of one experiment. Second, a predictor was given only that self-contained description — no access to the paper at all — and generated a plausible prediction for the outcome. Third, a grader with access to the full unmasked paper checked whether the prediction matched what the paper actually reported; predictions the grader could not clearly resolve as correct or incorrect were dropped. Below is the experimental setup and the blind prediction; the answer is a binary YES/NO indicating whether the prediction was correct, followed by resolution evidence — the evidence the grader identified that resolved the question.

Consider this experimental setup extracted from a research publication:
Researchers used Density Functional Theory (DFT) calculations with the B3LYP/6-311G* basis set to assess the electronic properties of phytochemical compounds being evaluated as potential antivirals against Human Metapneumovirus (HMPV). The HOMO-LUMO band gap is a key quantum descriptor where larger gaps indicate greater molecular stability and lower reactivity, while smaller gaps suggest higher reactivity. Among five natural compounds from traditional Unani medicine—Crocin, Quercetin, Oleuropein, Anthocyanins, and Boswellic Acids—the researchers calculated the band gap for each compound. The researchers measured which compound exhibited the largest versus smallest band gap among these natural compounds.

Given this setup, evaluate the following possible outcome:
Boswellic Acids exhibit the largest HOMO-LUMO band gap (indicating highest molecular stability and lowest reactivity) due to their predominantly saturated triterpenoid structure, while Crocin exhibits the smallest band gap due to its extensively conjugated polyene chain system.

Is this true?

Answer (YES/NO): NO